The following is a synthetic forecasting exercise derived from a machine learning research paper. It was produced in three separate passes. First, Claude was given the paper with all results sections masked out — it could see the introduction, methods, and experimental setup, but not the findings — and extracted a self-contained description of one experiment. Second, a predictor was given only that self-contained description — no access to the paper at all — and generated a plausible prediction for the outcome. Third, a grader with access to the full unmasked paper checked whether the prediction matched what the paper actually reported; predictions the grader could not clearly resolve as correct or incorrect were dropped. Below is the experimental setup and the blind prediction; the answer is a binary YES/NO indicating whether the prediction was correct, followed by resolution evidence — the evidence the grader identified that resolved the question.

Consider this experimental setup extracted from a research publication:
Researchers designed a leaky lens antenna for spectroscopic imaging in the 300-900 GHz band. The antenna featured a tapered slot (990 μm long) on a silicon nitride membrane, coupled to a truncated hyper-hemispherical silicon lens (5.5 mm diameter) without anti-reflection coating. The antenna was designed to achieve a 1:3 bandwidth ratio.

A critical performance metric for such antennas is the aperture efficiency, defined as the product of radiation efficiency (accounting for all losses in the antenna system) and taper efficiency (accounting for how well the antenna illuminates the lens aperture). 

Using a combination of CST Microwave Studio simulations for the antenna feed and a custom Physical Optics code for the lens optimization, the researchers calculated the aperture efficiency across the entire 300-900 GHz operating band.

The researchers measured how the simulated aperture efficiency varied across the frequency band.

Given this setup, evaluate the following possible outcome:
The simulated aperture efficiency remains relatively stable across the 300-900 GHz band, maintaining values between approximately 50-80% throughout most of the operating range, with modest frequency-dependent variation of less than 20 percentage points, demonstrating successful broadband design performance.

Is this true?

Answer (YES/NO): NO